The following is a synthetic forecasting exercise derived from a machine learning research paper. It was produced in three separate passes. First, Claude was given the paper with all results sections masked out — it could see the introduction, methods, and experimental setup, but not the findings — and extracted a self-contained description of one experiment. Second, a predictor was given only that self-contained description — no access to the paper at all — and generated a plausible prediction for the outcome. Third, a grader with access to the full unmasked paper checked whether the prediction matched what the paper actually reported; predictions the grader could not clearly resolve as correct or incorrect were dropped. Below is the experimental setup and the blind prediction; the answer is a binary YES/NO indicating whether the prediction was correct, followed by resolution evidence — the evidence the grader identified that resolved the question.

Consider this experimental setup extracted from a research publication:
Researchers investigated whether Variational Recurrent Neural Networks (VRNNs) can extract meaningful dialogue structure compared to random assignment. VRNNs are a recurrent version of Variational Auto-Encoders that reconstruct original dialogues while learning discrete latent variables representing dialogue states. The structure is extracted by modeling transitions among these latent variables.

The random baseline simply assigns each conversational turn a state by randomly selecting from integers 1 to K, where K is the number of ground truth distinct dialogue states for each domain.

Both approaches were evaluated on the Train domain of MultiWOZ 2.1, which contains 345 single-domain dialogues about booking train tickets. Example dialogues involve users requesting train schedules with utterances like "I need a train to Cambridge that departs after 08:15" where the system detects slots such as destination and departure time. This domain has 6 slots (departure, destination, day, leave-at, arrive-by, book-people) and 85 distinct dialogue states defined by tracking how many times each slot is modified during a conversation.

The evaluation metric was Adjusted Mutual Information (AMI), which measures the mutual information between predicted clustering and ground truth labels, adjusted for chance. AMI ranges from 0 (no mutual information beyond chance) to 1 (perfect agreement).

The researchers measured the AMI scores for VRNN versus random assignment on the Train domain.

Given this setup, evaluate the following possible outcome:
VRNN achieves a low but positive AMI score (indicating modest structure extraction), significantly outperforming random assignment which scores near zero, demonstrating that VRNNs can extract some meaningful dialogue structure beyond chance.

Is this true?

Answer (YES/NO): NO